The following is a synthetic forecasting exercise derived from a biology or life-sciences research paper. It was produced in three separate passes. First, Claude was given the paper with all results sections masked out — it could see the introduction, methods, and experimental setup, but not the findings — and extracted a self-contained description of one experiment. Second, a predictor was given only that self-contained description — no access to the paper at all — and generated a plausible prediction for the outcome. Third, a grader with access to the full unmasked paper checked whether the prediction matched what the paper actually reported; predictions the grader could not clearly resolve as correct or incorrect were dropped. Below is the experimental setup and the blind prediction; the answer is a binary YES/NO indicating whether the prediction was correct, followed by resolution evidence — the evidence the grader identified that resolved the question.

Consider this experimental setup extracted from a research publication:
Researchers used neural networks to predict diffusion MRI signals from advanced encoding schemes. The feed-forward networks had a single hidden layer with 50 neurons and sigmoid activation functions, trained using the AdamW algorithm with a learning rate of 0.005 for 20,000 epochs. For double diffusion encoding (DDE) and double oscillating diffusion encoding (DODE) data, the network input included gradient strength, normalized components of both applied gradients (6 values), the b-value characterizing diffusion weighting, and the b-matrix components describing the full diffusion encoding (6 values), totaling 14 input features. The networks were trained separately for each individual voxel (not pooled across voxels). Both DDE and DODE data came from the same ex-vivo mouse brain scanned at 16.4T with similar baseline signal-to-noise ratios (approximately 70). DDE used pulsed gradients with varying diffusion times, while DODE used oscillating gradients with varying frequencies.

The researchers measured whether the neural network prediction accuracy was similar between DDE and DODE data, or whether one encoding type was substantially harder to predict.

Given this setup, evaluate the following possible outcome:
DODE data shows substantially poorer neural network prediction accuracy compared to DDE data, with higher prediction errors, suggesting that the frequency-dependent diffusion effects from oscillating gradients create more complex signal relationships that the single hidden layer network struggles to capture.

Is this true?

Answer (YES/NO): NO